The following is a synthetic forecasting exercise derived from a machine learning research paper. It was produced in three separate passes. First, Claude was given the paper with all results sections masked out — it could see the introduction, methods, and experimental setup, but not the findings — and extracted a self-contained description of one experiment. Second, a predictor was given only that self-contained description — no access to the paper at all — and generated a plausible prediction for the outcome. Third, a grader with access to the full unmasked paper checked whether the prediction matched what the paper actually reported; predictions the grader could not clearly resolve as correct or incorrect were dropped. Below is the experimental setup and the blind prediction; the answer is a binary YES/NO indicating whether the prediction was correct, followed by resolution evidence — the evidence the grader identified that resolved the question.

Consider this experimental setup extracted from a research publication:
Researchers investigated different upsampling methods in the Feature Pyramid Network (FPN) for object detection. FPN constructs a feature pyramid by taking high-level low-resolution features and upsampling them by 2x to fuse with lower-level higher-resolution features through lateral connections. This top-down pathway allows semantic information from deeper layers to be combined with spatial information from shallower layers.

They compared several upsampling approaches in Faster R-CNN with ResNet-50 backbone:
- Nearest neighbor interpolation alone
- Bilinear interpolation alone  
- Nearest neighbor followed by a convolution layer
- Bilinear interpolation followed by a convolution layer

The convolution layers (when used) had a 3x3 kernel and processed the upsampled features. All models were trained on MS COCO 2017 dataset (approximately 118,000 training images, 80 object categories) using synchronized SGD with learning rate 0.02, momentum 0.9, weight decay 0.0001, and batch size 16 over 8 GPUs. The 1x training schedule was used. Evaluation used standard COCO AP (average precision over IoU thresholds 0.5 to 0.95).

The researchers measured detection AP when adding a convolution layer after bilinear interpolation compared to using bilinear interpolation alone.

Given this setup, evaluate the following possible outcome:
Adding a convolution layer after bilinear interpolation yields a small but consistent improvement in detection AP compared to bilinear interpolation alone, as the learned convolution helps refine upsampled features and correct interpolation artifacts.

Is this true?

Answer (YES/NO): NO